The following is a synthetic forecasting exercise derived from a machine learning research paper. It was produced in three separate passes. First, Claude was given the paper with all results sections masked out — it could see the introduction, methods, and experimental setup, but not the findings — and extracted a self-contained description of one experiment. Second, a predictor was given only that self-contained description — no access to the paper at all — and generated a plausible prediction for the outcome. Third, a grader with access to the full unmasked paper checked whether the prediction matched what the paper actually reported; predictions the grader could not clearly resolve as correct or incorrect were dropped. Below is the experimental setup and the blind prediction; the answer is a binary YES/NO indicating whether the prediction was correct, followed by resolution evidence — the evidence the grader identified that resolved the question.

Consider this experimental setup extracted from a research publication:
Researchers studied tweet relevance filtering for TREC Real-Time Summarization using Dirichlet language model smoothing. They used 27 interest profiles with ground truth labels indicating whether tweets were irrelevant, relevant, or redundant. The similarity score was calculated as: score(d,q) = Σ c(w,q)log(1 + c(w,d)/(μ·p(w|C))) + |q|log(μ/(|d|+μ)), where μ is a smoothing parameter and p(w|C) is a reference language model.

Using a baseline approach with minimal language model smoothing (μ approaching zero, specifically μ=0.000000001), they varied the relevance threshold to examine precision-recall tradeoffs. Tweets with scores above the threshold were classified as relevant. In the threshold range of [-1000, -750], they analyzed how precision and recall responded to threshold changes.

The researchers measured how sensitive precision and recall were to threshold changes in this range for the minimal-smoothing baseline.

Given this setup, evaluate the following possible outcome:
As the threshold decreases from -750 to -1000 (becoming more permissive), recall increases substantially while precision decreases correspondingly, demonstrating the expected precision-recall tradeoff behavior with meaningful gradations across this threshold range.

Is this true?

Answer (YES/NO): NO